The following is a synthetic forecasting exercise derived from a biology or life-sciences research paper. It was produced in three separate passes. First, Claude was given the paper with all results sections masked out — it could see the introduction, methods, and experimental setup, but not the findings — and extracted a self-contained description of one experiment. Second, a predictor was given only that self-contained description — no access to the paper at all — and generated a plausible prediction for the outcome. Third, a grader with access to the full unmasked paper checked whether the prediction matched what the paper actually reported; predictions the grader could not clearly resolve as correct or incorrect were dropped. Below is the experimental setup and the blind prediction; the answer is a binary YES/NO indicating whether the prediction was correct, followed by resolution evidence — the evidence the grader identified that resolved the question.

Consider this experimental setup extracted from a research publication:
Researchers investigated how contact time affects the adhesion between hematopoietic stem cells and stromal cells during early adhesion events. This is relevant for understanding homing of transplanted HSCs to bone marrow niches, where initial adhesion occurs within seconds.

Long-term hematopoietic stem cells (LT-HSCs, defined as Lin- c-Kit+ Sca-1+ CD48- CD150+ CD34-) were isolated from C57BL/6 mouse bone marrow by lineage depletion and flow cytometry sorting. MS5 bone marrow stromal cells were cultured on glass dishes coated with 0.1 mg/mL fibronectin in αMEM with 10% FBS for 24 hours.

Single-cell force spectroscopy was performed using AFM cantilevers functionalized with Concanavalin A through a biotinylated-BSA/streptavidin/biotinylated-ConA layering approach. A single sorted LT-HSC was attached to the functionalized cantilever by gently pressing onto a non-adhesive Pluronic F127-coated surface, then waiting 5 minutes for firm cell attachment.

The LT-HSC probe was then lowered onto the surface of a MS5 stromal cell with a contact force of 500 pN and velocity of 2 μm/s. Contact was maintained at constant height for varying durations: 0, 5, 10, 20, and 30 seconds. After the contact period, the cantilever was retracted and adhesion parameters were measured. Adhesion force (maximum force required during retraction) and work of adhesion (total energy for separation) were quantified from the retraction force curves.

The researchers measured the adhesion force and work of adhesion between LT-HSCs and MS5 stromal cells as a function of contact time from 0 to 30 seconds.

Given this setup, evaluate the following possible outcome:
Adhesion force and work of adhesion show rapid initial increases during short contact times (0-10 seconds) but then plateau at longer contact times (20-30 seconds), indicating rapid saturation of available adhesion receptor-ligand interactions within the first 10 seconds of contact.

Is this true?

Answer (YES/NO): NO